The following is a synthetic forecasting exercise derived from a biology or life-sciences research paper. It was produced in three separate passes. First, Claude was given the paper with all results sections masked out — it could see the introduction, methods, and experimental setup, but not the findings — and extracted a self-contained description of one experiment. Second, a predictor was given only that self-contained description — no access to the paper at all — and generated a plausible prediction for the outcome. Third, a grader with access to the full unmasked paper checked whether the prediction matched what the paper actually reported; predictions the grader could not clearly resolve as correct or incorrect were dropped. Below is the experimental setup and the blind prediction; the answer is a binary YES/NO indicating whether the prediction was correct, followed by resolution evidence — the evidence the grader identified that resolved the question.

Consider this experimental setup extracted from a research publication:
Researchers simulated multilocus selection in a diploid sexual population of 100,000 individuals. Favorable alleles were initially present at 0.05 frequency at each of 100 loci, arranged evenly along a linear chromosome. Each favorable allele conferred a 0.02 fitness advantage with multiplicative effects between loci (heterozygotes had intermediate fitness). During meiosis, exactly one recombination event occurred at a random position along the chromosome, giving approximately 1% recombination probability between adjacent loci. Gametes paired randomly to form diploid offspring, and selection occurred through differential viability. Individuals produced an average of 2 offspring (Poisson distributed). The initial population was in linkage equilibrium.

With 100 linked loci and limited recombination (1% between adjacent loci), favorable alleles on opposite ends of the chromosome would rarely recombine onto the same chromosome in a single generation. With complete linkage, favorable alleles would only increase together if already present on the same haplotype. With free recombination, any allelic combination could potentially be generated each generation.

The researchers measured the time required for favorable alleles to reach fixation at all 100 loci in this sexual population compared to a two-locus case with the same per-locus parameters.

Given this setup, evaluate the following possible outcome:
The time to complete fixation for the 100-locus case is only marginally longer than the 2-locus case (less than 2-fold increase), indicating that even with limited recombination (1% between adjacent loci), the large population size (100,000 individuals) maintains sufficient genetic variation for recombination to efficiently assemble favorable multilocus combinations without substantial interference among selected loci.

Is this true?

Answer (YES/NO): YES